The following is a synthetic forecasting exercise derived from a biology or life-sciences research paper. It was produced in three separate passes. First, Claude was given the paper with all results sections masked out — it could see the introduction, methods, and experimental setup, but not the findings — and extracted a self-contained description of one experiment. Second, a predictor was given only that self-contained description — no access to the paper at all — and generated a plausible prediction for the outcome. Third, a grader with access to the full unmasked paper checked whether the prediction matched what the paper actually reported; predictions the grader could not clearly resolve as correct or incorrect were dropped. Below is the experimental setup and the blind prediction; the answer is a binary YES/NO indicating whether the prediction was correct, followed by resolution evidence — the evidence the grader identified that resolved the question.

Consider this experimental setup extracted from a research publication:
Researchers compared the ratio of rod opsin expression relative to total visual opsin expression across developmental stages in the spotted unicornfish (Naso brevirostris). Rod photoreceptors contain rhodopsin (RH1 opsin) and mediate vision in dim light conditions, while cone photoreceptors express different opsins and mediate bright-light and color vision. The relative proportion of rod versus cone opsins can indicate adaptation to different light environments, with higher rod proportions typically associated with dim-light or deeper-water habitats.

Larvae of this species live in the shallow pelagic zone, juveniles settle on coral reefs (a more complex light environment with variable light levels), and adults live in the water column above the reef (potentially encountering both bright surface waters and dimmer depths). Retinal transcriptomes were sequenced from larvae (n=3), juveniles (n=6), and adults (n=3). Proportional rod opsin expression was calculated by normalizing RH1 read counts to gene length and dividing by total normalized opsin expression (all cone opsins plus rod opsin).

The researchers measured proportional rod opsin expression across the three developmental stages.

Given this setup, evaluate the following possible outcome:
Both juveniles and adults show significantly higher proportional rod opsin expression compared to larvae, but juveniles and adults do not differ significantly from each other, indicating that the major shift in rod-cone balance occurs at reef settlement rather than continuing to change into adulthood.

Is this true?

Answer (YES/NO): NO